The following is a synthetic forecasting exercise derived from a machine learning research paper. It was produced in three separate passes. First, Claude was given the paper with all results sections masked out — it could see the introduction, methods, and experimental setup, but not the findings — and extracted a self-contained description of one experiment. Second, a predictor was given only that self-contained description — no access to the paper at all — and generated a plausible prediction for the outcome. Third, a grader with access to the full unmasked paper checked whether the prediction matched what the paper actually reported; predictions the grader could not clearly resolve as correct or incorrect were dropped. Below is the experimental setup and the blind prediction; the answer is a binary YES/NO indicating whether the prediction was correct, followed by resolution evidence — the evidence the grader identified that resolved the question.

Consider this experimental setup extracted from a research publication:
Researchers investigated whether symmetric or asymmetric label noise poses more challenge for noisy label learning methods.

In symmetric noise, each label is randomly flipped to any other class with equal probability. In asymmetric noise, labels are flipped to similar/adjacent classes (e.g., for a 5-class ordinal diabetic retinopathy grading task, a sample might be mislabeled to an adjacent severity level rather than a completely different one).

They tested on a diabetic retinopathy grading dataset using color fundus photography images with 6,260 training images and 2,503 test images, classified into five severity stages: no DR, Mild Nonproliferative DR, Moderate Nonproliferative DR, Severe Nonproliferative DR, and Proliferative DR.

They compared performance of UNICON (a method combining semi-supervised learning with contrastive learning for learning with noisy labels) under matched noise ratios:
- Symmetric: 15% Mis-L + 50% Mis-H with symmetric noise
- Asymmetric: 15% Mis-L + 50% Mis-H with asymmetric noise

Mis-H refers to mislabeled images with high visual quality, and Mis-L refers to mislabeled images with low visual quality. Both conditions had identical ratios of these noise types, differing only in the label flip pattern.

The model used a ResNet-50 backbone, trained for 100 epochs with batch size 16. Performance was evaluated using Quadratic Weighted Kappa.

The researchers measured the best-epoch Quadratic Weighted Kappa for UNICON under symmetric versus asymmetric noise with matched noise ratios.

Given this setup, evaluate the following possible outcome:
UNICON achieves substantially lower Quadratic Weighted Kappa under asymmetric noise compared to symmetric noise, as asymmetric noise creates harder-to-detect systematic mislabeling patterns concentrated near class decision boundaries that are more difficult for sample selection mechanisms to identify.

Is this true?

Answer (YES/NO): NO